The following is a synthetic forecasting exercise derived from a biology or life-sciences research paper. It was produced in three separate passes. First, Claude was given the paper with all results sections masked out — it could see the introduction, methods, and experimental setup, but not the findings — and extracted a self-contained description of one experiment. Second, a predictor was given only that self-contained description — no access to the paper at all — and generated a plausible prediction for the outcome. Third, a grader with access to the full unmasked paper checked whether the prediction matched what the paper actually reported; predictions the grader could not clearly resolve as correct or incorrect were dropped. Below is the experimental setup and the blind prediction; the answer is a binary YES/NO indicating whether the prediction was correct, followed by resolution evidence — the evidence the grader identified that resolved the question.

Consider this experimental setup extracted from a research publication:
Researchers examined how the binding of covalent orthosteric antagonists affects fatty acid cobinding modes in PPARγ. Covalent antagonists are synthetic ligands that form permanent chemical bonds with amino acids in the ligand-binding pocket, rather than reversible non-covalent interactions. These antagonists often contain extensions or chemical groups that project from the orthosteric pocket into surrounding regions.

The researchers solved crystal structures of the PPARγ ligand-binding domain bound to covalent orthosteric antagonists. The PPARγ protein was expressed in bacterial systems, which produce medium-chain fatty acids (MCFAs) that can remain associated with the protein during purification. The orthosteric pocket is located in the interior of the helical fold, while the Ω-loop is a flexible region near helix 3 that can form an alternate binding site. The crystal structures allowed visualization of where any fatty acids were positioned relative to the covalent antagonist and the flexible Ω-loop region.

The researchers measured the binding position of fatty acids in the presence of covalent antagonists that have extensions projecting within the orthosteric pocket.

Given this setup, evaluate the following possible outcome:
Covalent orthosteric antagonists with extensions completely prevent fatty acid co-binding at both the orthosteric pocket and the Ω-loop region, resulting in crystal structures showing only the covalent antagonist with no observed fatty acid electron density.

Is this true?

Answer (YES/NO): NO